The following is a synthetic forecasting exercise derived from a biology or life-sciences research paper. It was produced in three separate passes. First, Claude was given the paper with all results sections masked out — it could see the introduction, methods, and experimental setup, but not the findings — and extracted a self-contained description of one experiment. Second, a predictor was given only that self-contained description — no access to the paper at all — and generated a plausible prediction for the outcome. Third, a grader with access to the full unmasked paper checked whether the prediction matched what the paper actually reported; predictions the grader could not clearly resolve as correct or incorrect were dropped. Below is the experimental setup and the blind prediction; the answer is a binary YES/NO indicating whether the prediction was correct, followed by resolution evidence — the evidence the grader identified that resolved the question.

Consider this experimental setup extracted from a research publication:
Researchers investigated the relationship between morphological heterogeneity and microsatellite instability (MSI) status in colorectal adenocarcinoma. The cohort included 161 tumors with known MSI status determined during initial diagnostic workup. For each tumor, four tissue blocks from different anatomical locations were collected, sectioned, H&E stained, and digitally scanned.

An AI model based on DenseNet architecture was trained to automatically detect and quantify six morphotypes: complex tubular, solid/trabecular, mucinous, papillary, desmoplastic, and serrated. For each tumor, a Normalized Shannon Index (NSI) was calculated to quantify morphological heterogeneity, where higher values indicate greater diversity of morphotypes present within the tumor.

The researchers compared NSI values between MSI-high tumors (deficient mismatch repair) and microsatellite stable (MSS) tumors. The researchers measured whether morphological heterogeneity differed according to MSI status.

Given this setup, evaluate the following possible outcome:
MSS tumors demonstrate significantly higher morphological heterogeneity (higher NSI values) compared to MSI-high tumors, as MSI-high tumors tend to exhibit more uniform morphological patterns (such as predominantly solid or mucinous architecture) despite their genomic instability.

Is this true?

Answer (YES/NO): NO